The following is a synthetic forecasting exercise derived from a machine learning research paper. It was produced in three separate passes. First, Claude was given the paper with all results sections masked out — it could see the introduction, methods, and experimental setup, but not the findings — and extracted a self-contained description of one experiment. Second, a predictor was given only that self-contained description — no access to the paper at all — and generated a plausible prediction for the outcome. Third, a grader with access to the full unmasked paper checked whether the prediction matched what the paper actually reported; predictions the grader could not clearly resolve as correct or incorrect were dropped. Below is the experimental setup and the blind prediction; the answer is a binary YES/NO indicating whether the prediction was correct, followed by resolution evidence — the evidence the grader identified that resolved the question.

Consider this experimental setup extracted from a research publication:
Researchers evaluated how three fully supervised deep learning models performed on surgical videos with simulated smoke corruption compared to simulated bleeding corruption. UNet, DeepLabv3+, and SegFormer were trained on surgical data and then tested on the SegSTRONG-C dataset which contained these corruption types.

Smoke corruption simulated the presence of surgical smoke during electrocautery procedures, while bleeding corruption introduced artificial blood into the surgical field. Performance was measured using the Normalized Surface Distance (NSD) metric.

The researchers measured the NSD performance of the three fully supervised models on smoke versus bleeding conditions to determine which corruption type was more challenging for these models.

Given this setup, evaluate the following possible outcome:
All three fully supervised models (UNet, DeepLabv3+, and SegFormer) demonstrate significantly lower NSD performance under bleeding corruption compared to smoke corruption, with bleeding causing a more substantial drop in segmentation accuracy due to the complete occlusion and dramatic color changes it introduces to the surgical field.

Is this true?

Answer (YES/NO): NO